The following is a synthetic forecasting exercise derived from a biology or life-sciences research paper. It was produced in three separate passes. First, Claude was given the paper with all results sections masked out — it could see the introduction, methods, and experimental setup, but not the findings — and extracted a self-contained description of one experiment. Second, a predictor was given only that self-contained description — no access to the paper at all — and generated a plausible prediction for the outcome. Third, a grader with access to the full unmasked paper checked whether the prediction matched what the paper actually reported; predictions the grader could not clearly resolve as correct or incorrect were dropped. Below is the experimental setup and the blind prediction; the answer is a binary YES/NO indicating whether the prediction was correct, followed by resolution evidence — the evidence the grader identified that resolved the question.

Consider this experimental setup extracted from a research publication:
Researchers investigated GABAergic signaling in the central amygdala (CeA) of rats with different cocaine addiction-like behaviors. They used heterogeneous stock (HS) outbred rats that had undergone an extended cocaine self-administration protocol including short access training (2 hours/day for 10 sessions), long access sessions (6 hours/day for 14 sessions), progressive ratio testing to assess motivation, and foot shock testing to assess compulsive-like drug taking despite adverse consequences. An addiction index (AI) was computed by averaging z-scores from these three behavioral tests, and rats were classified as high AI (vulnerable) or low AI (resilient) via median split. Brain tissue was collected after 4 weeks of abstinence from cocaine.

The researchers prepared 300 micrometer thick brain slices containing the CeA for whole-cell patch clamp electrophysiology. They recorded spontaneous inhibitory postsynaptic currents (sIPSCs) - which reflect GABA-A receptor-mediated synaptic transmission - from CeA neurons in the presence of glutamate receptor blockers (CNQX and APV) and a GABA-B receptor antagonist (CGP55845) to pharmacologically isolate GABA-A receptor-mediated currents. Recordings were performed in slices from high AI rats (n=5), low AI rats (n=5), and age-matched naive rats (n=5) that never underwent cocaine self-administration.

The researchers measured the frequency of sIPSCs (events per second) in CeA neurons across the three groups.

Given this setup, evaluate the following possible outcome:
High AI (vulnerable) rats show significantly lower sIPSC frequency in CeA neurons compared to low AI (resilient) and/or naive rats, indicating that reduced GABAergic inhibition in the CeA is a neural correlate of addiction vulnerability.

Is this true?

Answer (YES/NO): NO